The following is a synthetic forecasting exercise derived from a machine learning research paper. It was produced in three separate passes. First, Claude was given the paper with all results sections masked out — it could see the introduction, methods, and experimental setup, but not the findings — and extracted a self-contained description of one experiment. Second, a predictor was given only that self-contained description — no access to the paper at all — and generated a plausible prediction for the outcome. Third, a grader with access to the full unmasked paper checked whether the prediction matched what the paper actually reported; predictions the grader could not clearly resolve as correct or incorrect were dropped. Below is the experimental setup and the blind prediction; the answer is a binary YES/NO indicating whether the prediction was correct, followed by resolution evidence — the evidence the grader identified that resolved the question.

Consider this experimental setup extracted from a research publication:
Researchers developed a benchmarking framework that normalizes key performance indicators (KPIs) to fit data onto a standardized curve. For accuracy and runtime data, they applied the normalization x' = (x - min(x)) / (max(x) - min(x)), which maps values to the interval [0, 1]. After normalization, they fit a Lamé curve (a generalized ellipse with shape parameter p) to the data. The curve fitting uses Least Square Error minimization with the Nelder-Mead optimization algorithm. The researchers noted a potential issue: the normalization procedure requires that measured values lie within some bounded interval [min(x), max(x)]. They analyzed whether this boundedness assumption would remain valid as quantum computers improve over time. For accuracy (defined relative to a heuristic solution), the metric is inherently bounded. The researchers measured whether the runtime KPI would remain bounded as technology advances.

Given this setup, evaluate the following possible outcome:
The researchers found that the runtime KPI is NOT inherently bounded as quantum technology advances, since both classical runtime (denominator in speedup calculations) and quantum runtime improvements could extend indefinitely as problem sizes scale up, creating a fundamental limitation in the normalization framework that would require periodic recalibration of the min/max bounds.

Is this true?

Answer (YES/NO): NO